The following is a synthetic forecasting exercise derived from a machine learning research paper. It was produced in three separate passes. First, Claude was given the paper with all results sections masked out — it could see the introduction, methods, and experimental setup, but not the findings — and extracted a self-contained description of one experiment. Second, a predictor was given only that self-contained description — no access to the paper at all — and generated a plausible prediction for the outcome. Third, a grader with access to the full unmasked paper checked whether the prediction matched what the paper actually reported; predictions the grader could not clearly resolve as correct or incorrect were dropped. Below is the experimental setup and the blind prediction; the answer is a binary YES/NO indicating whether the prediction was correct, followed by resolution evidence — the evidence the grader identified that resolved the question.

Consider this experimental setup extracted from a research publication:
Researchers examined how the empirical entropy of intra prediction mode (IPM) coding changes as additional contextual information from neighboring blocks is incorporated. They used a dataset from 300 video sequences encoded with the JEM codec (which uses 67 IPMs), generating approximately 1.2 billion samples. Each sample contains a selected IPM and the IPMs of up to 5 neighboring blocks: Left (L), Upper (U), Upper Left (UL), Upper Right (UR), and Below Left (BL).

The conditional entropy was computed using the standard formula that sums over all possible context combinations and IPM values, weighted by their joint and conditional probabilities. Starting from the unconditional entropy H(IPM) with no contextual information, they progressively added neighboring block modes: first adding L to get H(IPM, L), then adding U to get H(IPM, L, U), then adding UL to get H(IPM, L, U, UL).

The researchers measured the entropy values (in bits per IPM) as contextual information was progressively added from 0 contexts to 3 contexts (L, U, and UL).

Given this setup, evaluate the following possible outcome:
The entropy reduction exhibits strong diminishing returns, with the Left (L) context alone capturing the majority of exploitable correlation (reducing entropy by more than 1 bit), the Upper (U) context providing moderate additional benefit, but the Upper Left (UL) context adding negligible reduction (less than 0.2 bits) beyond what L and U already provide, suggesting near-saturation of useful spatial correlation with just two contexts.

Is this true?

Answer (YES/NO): NO